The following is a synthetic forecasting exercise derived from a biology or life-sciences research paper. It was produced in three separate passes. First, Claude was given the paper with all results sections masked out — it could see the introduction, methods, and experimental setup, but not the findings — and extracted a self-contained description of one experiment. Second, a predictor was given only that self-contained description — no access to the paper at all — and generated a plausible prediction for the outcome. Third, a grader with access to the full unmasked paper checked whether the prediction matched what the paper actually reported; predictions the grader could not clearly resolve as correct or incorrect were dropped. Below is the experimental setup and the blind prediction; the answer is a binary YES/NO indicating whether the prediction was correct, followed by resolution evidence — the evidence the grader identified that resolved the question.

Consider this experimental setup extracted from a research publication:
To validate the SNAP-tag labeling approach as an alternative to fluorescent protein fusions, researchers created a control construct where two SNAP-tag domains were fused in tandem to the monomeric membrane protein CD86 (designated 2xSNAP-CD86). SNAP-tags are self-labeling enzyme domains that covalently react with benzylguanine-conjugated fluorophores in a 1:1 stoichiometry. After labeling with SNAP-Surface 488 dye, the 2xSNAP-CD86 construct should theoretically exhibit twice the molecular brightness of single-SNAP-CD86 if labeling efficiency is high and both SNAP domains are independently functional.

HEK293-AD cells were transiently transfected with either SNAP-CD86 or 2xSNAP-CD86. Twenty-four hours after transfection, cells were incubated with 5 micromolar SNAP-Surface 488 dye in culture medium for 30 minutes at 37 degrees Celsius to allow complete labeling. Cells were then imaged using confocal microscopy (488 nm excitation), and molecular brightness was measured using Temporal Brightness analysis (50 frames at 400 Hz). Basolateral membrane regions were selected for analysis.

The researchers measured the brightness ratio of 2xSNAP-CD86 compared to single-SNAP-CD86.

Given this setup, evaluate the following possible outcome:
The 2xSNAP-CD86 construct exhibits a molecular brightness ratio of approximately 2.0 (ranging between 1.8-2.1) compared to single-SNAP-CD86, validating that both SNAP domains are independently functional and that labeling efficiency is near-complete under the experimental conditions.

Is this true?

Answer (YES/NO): NO